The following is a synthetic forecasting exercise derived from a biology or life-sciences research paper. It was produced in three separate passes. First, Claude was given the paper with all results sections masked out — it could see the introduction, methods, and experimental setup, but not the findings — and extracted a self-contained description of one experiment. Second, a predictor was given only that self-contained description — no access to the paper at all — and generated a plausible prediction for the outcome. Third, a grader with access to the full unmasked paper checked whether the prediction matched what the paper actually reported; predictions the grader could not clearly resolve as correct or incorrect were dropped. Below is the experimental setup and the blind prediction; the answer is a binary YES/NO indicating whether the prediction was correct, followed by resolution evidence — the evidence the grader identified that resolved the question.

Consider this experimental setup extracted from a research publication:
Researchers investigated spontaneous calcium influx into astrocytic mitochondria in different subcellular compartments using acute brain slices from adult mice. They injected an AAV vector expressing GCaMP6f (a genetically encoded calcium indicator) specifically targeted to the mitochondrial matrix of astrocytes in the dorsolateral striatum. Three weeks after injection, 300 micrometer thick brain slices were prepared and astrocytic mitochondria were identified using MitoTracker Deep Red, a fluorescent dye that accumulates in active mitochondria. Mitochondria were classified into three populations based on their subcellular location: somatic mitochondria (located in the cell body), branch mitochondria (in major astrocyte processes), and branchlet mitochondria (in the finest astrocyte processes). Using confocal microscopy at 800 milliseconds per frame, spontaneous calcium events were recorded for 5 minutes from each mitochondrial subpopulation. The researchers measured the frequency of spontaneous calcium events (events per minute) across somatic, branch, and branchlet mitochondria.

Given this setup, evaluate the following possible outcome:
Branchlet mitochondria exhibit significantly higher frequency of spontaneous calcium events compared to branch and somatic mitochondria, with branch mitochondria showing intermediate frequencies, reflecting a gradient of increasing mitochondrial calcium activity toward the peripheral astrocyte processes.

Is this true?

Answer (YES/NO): NO